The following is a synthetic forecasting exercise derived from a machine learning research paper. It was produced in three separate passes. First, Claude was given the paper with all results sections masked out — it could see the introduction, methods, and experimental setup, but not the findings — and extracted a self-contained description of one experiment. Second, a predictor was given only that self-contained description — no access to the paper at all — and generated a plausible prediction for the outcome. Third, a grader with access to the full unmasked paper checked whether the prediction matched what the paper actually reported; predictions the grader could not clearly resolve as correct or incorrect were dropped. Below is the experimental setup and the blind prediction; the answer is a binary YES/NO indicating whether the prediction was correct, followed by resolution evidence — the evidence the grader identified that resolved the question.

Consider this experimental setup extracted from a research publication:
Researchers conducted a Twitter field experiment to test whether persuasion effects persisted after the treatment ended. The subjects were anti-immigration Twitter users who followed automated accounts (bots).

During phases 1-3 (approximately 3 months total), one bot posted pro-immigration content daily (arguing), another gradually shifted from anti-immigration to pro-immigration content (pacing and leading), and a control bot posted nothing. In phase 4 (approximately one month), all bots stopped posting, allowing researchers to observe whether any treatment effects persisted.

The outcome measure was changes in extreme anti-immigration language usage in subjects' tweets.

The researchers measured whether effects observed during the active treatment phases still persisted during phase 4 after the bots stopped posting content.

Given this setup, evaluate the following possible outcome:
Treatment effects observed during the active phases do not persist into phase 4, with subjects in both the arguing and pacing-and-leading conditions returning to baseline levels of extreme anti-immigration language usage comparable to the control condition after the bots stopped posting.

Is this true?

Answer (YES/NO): NO